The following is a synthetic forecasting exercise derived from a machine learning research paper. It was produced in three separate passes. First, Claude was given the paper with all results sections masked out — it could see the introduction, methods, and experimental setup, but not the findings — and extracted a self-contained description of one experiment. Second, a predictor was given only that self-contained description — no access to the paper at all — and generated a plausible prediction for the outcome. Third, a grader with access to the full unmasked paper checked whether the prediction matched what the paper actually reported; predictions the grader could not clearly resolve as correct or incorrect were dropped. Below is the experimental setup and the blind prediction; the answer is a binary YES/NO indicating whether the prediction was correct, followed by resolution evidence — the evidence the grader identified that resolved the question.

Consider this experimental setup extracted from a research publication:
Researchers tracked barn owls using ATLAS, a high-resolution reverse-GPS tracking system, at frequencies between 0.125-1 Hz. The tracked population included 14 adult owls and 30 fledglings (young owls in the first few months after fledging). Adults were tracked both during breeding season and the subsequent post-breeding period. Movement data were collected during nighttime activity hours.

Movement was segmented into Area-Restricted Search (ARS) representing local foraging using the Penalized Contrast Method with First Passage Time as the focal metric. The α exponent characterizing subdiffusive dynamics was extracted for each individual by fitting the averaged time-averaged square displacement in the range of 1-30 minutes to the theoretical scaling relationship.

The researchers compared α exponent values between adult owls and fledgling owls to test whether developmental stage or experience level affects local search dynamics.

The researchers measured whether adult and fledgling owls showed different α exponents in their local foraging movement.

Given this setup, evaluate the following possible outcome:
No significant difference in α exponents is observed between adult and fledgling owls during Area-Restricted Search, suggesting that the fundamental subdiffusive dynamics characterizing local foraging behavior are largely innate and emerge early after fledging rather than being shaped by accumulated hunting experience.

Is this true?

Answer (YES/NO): YES